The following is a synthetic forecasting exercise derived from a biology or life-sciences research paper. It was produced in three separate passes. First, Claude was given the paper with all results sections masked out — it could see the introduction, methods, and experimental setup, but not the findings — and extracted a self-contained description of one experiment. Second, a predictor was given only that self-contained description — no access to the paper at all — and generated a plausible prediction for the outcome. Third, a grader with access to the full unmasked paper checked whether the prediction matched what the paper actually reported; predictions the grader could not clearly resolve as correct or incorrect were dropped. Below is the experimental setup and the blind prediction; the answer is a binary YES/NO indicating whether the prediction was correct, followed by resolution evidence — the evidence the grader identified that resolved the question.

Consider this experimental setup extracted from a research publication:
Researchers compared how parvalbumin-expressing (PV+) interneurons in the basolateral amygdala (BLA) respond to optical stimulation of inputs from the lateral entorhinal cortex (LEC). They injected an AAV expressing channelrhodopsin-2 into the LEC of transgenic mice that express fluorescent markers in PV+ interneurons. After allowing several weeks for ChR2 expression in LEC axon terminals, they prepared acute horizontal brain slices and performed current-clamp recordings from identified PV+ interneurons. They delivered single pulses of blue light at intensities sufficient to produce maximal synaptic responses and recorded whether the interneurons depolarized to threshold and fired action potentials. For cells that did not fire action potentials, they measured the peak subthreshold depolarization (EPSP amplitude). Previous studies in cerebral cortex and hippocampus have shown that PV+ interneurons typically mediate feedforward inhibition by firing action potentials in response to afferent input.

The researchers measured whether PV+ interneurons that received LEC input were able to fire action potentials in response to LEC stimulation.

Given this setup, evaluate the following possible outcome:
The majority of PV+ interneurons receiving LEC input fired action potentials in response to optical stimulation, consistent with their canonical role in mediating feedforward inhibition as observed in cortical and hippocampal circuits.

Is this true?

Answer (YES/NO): NO